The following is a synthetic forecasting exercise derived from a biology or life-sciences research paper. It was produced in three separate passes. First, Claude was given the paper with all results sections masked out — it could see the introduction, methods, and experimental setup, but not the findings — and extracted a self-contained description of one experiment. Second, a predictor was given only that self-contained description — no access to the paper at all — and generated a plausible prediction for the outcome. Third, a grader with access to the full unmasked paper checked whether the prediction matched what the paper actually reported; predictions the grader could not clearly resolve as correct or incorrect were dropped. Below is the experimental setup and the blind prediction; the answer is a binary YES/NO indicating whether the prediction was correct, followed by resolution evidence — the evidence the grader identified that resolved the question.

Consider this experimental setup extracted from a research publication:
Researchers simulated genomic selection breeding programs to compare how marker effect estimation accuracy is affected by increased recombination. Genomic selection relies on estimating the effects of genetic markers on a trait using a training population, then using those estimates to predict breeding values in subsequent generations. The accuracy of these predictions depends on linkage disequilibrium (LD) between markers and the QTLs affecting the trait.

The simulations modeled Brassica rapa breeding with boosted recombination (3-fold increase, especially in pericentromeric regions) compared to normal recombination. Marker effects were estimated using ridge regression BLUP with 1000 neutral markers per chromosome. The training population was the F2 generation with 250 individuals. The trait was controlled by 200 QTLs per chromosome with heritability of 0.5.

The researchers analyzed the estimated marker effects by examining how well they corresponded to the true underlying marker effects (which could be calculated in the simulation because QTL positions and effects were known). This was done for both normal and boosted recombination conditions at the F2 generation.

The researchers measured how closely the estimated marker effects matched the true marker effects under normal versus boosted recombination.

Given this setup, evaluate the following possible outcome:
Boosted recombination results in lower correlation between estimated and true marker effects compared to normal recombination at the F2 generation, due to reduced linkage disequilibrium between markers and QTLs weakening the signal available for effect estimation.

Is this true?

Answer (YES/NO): NO